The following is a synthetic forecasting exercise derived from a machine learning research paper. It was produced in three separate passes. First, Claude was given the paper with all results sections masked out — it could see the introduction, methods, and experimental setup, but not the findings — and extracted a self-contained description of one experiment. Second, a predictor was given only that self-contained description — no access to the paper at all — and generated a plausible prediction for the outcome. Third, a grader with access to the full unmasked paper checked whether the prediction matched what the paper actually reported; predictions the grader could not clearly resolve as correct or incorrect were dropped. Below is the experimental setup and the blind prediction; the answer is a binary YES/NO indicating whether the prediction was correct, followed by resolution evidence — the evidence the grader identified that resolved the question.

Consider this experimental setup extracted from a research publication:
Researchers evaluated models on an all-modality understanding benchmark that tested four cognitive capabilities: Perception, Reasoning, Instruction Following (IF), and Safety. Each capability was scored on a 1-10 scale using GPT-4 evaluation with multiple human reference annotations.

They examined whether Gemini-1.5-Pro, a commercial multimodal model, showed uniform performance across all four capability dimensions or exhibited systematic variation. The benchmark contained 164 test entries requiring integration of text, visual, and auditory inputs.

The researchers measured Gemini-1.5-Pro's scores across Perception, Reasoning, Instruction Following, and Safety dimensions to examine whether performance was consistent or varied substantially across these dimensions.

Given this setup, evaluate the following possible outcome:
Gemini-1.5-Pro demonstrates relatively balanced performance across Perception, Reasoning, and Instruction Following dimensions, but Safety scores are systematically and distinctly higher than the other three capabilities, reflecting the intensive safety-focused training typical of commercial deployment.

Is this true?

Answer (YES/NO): NO